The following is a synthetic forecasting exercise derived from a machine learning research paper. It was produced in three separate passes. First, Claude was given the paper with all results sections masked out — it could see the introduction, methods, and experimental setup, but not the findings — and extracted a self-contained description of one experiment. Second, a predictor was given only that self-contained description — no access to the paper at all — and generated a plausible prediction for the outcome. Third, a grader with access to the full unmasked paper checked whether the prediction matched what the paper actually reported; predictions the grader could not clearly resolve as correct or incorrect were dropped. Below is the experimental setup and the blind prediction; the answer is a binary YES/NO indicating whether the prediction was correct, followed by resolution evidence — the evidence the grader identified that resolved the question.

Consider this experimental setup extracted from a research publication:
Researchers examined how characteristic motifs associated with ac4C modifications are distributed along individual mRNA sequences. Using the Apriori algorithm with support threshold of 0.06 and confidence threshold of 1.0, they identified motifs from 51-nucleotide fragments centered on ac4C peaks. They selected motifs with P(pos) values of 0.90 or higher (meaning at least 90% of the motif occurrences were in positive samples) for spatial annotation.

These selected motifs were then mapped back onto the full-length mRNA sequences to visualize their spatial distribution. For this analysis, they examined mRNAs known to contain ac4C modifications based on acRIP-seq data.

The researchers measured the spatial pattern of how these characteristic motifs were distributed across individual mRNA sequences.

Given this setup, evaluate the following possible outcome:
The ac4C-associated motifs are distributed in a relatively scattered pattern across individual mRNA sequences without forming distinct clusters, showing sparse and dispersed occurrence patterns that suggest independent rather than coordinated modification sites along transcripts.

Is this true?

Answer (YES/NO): NO